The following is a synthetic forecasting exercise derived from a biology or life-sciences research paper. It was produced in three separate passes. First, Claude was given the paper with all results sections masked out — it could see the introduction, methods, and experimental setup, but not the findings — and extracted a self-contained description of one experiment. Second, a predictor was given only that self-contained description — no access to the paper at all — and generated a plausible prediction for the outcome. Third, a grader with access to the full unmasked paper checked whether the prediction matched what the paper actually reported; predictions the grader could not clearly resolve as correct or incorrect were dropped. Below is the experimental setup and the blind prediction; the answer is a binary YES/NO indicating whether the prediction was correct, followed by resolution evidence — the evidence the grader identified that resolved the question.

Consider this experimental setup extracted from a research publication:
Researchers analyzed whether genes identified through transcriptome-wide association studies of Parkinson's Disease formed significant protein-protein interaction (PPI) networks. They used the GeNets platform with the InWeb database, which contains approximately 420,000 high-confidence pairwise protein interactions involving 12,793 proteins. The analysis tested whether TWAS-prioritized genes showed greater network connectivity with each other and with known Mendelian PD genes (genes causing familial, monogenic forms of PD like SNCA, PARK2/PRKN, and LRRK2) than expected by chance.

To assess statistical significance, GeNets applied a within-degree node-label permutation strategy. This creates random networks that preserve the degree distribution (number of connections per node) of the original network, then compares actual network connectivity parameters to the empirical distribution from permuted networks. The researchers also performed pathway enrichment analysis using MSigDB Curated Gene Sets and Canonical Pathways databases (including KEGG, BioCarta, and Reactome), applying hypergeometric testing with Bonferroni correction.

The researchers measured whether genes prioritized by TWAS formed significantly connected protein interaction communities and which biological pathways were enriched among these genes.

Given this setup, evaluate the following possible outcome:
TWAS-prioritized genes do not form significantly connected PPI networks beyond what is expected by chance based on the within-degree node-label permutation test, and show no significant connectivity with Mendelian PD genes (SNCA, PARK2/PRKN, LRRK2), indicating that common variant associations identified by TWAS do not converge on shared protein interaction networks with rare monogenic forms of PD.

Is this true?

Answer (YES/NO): NO